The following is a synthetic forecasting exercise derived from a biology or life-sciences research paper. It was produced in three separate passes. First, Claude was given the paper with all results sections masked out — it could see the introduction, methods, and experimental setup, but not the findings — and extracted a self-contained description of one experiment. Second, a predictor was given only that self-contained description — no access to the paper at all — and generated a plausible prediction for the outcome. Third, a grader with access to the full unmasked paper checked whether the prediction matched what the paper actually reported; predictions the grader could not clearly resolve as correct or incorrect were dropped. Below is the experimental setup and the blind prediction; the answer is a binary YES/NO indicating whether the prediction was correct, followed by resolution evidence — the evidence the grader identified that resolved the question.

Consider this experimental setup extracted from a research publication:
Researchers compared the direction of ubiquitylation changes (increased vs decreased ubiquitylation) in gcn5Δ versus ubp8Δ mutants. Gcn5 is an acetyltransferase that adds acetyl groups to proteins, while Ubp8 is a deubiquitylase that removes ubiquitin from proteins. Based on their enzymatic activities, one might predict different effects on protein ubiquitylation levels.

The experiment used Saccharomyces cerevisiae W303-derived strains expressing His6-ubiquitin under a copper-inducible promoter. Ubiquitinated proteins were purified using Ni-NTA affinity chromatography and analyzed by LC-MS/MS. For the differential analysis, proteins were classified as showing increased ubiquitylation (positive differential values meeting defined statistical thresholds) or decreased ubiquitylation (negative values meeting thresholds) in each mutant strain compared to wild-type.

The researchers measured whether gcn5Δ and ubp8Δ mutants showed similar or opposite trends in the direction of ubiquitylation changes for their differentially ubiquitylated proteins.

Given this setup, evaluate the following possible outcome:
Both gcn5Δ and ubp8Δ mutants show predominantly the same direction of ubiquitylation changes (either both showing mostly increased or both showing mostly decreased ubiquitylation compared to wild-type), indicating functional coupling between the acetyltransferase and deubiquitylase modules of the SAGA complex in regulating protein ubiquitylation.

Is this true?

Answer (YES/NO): YES